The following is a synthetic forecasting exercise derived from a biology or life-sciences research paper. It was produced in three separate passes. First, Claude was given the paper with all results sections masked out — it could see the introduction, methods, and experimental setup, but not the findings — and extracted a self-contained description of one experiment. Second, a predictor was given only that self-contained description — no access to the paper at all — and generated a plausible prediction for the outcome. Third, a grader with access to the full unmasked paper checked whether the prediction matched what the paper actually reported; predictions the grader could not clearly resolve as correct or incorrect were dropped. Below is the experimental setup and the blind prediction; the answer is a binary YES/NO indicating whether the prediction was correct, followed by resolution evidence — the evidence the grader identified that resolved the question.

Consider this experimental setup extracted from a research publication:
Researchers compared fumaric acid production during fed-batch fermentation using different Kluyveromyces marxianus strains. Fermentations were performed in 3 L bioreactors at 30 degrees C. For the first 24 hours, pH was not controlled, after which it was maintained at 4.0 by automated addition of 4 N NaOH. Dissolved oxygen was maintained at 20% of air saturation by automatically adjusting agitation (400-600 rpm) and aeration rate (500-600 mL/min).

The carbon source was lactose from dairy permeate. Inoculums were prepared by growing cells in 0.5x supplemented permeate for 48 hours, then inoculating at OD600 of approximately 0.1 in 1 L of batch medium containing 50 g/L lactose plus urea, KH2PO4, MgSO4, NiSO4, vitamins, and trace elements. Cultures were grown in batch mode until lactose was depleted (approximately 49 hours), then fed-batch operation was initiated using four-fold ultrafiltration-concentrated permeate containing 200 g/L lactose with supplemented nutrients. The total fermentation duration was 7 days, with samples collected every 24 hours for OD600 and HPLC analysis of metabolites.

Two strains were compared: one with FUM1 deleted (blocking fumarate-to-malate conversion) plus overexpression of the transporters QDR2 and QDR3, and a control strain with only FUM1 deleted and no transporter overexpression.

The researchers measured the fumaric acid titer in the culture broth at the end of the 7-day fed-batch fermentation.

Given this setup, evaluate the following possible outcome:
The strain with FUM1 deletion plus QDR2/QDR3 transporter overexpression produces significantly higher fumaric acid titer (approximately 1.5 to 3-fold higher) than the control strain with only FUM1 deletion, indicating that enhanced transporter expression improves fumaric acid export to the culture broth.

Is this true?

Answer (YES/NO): NO